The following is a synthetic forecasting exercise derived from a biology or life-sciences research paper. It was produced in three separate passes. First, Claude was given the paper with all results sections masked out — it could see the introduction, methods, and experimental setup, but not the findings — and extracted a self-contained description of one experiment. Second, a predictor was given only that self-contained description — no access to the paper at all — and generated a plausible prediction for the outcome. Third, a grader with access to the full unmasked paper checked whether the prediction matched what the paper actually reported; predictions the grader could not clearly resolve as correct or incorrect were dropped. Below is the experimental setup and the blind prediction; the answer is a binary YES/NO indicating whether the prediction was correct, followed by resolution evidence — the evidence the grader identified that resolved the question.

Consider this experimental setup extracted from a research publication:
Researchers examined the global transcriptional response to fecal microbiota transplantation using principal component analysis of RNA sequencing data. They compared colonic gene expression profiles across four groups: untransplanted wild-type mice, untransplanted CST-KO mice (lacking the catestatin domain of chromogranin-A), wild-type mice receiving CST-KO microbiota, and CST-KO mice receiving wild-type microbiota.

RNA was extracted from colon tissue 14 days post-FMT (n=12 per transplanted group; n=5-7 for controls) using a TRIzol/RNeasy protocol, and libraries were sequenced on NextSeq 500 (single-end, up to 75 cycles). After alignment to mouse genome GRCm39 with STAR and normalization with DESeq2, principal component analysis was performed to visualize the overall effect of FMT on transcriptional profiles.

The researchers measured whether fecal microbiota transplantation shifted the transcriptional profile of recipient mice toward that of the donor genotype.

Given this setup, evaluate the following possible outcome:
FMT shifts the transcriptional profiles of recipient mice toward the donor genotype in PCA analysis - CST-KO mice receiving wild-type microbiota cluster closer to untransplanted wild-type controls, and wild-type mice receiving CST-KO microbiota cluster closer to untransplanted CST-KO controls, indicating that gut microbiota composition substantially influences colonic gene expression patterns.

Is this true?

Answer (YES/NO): NO